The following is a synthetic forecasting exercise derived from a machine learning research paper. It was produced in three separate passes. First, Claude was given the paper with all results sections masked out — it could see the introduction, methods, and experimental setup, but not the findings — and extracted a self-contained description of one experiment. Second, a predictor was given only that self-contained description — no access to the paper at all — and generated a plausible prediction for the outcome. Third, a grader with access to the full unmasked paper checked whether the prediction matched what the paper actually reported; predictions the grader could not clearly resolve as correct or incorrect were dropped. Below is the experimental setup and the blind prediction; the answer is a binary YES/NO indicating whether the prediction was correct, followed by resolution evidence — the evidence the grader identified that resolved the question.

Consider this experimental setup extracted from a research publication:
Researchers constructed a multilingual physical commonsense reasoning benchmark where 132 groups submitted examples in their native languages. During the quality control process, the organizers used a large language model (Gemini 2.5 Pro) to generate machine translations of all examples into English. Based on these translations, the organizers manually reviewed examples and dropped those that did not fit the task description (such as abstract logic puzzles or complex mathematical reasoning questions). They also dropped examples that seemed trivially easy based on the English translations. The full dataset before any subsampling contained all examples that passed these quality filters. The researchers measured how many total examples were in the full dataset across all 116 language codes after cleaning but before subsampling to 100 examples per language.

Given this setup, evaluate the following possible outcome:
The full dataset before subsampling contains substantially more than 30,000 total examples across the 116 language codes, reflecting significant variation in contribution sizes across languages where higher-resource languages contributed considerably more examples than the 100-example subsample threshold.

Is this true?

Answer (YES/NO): NO